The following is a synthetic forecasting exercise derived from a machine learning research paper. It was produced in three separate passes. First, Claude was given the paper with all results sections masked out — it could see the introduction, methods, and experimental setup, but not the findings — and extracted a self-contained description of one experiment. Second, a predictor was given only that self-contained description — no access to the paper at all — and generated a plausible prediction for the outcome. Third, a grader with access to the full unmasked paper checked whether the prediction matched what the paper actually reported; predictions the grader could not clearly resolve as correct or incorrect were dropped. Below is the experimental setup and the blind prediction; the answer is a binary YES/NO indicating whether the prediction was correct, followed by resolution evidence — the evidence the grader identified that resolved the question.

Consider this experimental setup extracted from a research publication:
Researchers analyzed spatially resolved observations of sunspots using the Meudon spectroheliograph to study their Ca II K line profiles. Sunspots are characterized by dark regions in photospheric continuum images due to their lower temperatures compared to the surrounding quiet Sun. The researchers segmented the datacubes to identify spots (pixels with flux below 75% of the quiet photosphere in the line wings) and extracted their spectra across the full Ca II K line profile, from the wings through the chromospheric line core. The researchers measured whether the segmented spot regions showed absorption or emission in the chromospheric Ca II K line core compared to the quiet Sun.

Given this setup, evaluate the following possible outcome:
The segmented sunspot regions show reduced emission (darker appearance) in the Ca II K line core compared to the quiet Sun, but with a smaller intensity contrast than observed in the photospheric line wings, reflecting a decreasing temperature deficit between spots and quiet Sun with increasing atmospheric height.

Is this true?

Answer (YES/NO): NO